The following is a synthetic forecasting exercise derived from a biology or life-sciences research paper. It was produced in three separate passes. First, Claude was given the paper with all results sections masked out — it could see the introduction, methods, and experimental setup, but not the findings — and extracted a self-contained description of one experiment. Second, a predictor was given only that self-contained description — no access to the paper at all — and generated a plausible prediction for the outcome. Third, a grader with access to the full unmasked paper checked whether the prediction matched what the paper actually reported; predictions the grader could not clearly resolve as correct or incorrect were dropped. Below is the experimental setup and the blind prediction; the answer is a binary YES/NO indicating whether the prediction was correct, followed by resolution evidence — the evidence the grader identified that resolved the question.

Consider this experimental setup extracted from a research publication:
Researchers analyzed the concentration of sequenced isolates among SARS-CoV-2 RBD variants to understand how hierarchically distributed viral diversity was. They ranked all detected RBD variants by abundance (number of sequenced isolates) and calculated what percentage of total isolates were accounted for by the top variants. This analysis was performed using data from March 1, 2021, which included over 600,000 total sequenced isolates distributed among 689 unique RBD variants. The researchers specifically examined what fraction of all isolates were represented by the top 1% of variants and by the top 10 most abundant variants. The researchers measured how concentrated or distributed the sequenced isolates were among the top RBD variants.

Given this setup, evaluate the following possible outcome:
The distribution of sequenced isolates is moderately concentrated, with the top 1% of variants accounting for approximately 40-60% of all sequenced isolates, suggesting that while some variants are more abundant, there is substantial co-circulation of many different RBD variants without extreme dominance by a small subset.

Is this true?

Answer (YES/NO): NO